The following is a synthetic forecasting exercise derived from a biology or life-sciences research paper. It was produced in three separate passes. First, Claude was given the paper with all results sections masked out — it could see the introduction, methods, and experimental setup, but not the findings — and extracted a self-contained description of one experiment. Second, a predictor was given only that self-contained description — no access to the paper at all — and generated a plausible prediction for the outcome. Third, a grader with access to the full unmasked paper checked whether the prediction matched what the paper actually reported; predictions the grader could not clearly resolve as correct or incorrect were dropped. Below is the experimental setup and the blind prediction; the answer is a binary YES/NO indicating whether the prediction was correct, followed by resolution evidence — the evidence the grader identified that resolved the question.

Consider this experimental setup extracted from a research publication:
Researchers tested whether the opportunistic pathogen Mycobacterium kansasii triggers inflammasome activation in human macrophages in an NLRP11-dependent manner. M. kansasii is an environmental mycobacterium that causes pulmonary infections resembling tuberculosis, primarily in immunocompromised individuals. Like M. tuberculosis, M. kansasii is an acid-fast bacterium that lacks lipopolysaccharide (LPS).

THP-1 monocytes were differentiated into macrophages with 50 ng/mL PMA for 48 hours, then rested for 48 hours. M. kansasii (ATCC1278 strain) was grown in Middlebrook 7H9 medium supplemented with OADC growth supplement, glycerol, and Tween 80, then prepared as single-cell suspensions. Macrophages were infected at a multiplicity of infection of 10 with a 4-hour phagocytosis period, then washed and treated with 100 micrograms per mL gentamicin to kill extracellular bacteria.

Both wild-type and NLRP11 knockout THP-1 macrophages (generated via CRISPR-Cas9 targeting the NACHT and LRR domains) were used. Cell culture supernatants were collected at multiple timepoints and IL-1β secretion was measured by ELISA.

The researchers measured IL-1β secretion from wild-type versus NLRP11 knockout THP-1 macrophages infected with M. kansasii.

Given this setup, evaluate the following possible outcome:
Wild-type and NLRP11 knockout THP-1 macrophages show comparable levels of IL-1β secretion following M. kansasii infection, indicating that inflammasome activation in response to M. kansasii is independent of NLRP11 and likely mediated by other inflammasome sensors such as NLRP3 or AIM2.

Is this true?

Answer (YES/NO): NO